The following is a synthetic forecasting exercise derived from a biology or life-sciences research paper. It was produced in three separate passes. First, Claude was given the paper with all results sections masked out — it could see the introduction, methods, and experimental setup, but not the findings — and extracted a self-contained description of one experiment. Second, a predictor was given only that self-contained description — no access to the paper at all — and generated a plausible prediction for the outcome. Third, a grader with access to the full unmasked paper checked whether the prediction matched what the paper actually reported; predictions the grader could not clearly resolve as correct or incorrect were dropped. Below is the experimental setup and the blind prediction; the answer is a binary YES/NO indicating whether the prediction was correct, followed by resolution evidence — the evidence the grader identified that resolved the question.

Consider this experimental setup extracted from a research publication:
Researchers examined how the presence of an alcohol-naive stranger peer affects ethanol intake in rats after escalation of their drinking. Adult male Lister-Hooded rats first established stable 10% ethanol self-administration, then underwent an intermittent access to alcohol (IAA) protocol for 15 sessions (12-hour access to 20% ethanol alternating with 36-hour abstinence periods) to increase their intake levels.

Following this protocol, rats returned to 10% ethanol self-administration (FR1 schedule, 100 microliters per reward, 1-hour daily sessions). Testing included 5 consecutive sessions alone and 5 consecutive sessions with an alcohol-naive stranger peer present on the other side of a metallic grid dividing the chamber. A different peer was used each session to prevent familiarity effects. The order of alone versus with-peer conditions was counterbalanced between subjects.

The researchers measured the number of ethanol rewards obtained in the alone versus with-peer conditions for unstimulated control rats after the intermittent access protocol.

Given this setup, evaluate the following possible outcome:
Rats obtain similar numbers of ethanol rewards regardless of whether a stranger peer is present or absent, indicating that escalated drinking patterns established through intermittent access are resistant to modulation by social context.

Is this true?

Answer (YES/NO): NO